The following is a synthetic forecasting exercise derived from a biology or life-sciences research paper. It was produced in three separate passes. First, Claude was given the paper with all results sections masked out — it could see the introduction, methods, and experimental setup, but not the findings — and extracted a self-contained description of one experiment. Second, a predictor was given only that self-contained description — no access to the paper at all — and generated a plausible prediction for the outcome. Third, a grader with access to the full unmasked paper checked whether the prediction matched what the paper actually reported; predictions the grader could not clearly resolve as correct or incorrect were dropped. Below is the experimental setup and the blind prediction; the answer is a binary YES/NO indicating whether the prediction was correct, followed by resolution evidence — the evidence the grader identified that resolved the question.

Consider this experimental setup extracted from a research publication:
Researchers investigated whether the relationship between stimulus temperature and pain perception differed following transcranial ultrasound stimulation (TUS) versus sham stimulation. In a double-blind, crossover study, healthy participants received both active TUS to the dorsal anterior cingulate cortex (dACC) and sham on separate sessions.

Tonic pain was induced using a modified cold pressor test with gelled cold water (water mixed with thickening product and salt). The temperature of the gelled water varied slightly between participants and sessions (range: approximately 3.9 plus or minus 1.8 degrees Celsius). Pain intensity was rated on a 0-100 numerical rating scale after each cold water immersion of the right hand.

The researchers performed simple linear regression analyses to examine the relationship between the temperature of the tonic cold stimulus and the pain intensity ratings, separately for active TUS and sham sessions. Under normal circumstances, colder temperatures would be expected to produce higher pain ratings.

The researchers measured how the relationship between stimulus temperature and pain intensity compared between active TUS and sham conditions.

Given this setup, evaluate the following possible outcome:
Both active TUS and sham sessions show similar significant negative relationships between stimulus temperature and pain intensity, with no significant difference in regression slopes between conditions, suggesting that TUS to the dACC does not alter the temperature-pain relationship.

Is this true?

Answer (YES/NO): NO